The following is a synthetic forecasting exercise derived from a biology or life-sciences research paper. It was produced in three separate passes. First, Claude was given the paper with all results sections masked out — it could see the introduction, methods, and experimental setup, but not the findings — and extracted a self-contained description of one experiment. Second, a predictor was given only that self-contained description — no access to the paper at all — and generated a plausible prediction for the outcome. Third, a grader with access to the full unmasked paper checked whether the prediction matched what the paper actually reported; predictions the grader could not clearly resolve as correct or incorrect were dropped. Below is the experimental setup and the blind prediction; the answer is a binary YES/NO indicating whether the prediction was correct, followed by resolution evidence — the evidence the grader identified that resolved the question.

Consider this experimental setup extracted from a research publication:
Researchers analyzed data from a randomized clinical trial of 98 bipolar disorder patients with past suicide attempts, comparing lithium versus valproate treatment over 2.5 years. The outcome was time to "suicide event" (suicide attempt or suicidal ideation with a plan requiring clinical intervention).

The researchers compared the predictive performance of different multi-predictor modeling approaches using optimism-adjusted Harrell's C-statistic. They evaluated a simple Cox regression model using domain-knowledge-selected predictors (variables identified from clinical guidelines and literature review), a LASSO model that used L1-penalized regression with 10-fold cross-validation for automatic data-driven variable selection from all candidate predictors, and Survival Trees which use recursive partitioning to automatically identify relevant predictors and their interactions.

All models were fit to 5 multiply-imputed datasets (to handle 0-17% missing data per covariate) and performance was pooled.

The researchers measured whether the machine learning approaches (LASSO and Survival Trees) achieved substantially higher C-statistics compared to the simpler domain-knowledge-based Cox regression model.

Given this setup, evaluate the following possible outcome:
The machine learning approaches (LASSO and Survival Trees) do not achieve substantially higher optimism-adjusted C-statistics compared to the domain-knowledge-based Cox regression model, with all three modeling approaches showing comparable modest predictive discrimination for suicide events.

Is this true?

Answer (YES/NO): YES